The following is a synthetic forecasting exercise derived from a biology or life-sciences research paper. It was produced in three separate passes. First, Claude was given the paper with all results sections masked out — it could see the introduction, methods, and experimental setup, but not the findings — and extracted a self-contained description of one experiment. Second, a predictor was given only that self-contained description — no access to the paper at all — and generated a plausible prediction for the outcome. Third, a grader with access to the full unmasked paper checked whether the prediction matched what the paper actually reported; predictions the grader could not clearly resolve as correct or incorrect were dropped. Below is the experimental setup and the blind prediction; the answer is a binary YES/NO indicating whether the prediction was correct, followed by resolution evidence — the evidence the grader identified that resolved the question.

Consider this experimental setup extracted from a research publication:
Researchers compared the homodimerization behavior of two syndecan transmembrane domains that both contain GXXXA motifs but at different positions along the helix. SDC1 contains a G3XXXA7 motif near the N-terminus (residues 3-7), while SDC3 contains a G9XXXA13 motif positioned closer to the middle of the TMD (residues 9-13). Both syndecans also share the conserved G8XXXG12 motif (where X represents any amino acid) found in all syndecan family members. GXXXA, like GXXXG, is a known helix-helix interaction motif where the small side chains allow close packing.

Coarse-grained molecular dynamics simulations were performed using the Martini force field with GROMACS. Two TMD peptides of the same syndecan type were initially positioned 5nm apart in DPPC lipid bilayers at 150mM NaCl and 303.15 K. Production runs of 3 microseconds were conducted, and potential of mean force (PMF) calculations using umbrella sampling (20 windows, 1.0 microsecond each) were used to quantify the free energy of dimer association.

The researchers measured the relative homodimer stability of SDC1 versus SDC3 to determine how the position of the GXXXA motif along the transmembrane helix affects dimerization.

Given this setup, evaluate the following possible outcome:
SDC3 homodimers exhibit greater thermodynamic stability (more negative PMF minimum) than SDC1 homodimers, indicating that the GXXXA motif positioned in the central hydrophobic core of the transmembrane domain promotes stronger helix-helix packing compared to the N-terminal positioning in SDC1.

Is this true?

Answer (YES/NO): YES